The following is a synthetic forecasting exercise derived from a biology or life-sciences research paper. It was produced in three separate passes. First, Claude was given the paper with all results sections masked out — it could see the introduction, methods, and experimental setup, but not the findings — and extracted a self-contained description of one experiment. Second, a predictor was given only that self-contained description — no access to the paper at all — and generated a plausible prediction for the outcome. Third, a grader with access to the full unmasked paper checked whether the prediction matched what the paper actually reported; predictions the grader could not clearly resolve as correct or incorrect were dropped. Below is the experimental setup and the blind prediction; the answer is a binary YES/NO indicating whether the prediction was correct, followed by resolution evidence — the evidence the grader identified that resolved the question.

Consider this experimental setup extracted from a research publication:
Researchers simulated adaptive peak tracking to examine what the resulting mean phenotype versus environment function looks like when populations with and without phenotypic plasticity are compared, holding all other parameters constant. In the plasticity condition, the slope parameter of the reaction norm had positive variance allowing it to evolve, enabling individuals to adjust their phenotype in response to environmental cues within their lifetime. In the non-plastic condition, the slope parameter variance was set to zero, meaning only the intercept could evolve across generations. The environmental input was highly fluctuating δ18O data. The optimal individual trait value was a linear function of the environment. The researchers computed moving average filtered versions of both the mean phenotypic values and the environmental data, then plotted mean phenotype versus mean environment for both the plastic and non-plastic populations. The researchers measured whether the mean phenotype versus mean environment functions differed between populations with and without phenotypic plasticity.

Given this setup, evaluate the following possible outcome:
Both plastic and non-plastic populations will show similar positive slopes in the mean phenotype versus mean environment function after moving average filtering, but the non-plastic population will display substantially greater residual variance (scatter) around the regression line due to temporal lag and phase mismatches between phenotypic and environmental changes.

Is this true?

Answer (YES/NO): NO